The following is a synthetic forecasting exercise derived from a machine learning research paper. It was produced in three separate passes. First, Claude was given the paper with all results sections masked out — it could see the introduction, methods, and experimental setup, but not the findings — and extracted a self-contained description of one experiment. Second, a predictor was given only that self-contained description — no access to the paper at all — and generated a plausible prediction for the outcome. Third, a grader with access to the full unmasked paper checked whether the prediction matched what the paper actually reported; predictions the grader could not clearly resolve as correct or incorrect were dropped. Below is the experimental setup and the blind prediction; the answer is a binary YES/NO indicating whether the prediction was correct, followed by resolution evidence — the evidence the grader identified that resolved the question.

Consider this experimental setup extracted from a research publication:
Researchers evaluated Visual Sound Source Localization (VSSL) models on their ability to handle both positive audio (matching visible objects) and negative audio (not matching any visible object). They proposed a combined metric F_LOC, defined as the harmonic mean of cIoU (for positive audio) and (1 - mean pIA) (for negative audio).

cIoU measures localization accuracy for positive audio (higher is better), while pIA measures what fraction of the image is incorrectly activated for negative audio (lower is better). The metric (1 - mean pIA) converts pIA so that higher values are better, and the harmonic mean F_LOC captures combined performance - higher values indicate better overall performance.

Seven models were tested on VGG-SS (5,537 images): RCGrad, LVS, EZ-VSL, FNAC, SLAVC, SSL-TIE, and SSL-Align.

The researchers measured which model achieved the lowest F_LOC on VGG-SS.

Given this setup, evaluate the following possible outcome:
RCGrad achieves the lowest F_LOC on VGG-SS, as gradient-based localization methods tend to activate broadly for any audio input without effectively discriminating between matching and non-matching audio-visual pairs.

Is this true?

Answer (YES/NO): NO